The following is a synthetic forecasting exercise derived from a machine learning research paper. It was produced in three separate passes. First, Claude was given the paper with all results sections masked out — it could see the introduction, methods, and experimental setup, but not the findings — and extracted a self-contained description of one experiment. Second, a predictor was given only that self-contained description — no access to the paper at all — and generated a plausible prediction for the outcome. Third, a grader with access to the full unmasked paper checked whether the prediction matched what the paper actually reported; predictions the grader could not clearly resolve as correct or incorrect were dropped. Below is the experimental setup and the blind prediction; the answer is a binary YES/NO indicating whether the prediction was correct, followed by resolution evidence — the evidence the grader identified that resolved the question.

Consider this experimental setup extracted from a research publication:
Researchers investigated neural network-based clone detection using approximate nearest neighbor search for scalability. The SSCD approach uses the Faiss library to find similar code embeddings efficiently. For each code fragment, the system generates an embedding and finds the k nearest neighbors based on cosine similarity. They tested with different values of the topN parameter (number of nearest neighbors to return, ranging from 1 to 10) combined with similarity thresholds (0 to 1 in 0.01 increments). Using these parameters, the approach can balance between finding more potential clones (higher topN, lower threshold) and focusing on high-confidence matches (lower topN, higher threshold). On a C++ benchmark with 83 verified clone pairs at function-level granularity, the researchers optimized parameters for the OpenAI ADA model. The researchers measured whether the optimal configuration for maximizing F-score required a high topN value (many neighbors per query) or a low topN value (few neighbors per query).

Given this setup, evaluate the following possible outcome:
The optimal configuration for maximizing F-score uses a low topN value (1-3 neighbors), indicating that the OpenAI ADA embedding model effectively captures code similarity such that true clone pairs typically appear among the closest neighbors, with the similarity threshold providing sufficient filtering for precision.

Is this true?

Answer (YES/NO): YES